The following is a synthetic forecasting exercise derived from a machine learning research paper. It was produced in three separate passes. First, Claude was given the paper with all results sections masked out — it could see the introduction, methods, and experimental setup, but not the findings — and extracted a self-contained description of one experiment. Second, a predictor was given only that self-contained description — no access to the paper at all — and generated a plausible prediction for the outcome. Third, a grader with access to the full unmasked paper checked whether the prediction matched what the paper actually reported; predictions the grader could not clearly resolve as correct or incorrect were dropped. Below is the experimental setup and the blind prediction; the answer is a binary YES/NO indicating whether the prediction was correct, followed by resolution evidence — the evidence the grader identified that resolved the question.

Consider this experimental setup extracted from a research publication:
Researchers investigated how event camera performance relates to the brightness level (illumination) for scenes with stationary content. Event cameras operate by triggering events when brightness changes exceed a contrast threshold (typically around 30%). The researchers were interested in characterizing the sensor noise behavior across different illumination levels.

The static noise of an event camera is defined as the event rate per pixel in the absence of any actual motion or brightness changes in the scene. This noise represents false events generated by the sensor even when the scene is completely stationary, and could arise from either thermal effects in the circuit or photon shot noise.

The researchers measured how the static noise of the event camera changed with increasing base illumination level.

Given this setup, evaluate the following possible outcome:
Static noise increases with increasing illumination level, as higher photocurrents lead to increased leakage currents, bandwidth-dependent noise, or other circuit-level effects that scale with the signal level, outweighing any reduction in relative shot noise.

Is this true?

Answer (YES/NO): NO